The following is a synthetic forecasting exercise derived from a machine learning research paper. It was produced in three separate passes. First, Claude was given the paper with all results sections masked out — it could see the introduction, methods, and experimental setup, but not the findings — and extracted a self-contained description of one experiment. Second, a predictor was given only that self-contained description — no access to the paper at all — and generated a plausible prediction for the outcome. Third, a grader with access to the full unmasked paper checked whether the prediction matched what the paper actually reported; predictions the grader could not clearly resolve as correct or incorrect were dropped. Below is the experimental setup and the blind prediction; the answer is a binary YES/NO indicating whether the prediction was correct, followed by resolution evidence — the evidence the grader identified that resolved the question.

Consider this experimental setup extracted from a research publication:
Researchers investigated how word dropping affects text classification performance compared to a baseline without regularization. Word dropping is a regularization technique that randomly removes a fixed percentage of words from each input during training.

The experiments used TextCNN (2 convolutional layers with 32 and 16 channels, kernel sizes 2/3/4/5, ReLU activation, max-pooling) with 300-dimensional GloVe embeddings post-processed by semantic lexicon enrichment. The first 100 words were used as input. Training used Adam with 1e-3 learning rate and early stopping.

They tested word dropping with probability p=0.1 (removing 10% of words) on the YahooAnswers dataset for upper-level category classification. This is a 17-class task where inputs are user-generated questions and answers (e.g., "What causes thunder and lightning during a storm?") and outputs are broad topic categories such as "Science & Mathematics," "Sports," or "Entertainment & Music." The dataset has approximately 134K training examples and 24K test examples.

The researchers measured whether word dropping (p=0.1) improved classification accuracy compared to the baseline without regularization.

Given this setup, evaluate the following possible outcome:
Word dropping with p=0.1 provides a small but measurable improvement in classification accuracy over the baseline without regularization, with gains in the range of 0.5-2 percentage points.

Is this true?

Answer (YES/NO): NO